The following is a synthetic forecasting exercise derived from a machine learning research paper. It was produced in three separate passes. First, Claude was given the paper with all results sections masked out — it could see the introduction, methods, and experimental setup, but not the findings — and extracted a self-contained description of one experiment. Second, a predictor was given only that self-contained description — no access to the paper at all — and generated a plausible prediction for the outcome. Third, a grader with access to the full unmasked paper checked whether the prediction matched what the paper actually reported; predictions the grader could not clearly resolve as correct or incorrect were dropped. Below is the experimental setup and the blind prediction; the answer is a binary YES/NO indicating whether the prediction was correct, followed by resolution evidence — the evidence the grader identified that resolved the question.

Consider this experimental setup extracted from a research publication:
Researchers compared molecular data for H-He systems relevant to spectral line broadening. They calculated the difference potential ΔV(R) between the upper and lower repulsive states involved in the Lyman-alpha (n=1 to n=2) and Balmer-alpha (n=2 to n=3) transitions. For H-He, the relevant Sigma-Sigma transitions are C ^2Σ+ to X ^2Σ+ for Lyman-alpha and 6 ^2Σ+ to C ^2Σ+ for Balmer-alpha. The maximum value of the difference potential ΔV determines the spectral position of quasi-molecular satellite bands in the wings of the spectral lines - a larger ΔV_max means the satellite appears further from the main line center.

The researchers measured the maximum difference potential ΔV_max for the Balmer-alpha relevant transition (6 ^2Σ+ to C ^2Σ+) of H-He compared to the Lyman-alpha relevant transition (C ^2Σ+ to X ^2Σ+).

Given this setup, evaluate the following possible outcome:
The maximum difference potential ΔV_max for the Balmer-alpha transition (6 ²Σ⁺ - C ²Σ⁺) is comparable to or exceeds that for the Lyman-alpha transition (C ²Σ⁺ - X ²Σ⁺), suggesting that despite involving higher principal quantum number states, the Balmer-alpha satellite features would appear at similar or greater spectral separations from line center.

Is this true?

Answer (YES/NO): NO